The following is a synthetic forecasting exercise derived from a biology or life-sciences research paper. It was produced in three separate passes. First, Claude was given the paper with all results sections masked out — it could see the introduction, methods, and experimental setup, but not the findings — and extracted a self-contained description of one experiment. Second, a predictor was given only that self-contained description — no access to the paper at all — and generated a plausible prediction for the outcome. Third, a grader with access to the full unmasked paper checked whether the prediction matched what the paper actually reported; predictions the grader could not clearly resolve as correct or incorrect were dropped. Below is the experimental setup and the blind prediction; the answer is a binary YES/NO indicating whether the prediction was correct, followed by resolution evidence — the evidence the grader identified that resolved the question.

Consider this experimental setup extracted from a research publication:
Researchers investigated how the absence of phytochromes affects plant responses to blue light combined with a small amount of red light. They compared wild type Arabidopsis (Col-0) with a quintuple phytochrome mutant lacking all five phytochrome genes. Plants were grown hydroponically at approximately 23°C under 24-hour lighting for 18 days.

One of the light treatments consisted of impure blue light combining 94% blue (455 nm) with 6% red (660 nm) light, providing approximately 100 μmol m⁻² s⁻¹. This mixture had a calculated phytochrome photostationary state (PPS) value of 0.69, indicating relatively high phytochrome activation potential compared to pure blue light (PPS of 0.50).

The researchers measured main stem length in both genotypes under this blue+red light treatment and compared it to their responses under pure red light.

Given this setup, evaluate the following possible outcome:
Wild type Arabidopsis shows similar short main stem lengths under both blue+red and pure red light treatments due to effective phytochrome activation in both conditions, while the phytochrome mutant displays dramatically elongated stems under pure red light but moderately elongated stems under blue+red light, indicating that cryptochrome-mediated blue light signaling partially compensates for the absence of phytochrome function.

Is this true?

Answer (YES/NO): NO